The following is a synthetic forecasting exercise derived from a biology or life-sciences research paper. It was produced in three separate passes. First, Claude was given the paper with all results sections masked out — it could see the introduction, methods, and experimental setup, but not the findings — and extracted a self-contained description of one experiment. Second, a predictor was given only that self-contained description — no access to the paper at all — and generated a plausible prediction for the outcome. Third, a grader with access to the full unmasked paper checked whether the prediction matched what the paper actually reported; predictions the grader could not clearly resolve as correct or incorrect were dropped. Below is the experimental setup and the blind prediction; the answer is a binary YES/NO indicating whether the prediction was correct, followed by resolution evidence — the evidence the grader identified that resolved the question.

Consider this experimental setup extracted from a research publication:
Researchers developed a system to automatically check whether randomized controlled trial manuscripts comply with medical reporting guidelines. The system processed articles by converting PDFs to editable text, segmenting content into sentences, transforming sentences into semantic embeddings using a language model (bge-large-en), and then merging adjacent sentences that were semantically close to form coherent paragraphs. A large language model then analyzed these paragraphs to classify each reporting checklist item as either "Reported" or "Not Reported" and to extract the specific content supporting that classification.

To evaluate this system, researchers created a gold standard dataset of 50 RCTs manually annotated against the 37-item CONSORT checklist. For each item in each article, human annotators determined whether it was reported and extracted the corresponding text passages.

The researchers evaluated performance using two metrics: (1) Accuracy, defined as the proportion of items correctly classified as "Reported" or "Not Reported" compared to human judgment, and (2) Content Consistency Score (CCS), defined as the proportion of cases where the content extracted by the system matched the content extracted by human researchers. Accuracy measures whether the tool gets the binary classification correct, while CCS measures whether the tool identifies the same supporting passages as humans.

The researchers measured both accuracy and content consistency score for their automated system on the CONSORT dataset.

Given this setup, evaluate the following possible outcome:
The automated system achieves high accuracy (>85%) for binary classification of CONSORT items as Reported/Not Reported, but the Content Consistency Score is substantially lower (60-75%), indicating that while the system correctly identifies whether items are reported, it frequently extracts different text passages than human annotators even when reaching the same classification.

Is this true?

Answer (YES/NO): NO